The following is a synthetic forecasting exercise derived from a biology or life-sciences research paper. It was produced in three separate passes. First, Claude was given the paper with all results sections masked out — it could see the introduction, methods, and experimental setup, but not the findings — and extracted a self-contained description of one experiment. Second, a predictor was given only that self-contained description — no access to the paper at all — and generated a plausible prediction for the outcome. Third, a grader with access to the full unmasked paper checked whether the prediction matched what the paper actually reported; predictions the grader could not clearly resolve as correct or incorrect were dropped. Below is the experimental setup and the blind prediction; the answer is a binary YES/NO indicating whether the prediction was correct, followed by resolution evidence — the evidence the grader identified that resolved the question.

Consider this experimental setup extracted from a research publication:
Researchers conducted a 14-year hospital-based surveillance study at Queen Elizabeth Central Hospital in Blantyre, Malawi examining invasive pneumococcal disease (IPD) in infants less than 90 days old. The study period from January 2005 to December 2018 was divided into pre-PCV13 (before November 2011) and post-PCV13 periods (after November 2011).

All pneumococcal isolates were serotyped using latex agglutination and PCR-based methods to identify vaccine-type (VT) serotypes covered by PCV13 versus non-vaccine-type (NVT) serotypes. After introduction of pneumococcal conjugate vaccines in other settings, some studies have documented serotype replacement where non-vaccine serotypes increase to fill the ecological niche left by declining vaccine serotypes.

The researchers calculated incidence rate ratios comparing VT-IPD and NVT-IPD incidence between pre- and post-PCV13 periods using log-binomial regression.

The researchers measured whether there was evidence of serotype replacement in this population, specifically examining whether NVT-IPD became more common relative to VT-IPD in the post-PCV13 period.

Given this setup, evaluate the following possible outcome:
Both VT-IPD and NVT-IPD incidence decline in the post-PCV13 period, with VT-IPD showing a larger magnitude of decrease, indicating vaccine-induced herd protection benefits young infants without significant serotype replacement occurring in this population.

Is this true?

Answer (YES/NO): YES